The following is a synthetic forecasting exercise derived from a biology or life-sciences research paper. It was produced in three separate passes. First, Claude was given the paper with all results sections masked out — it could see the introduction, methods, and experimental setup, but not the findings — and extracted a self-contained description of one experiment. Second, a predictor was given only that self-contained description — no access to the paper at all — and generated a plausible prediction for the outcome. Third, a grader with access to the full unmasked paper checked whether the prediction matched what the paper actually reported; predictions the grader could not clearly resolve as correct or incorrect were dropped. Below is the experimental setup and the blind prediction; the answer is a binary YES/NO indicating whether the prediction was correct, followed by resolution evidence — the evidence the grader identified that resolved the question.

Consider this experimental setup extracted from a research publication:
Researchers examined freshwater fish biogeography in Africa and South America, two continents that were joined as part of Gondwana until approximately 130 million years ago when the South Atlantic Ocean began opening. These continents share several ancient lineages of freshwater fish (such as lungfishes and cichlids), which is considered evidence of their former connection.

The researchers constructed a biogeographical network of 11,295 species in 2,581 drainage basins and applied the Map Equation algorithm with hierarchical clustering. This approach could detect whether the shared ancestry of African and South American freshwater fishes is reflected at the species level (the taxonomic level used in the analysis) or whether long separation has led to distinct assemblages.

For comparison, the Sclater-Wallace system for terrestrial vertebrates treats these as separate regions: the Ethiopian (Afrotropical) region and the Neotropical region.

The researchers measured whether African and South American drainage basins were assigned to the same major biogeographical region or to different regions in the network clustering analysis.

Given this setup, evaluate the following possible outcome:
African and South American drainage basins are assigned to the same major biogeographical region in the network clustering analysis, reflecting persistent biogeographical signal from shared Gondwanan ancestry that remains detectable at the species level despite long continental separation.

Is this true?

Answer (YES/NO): NO